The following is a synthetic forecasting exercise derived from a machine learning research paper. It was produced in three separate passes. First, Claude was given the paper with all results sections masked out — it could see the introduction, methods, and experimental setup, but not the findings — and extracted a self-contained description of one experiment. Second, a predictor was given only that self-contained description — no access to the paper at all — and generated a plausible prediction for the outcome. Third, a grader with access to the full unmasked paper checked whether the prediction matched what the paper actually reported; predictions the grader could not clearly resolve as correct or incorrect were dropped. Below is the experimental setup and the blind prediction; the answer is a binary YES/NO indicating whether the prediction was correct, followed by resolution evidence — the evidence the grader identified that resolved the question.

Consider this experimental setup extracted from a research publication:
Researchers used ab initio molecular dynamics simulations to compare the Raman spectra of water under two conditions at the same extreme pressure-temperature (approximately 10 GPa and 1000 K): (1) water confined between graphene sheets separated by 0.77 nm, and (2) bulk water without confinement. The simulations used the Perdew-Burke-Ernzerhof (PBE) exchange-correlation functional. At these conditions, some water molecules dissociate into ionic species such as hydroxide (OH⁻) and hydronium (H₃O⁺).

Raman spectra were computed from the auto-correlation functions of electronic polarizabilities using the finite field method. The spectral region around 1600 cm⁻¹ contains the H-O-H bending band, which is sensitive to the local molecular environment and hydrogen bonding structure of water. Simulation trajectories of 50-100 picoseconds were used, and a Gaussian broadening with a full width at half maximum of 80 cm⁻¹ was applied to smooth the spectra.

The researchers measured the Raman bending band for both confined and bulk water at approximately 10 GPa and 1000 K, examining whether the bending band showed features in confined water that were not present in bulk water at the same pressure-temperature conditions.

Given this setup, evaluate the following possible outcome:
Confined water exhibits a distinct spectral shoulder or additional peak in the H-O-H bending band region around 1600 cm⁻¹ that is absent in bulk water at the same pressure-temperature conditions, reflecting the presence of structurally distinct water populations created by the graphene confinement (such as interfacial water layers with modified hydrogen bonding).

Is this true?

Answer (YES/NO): NO